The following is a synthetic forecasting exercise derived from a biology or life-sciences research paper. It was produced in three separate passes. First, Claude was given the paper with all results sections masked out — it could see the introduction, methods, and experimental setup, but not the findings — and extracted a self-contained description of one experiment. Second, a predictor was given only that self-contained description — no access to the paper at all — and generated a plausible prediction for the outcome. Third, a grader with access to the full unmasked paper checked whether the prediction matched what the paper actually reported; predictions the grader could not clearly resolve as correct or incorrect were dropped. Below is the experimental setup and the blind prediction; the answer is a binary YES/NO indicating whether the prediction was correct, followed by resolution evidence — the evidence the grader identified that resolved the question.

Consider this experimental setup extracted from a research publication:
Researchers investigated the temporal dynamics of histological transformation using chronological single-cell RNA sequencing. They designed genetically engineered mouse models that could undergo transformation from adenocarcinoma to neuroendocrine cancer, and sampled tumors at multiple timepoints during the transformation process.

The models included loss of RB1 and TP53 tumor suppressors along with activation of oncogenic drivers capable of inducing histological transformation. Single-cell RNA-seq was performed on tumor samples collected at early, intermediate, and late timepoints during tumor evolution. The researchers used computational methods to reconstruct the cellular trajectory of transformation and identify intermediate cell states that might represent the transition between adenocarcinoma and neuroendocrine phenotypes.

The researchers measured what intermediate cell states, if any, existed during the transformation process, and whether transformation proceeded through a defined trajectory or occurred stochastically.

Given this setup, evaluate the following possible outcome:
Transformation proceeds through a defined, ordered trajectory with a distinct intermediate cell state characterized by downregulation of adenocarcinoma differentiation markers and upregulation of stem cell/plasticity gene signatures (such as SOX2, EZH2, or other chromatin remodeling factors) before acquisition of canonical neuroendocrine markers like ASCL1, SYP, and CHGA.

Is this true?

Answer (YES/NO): YES